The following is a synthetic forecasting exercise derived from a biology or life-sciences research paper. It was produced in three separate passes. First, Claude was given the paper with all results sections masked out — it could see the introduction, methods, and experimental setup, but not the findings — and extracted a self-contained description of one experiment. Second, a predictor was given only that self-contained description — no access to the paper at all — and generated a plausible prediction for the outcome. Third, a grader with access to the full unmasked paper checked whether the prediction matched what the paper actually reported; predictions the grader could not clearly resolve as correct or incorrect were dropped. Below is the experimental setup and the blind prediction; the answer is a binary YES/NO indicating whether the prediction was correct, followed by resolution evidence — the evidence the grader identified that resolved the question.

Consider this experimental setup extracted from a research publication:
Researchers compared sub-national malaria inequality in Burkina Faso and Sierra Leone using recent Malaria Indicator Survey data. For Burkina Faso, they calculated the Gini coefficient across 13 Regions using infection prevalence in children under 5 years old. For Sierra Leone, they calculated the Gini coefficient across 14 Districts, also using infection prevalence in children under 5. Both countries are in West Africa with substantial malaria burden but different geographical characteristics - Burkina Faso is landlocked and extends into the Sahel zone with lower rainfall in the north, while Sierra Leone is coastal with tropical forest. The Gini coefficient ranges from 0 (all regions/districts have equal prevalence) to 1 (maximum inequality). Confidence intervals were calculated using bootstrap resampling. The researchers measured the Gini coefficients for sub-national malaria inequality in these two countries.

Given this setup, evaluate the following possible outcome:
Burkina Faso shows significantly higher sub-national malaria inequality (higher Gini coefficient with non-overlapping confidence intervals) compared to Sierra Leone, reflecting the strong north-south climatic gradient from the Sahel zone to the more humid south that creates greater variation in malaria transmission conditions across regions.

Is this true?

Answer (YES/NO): NO